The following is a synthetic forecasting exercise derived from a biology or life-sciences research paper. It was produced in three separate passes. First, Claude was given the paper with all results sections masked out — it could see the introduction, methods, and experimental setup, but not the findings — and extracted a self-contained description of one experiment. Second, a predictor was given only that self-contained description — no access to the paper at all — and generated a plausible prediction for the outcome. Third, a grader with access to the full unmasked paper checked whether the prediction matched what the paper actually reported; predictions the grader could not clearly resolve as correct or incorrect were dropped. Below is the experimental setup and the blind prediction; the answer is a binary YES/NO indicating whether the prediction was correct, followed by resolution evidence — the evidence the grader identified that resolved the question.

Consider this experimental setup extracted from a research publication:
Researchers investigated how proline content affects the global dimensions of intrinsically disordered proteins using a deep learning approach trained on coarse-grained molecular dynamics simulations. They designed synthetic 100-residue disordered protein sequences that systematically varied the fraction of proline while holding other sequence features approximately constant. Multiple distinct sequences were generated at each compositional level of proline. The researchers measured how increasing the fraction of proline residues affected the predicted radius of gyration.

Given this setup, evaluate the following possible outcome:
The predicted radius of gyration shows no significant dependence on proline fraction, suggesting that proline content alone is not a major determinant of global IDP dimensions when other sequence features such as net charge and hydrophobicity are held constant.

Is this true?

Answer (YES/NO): NO